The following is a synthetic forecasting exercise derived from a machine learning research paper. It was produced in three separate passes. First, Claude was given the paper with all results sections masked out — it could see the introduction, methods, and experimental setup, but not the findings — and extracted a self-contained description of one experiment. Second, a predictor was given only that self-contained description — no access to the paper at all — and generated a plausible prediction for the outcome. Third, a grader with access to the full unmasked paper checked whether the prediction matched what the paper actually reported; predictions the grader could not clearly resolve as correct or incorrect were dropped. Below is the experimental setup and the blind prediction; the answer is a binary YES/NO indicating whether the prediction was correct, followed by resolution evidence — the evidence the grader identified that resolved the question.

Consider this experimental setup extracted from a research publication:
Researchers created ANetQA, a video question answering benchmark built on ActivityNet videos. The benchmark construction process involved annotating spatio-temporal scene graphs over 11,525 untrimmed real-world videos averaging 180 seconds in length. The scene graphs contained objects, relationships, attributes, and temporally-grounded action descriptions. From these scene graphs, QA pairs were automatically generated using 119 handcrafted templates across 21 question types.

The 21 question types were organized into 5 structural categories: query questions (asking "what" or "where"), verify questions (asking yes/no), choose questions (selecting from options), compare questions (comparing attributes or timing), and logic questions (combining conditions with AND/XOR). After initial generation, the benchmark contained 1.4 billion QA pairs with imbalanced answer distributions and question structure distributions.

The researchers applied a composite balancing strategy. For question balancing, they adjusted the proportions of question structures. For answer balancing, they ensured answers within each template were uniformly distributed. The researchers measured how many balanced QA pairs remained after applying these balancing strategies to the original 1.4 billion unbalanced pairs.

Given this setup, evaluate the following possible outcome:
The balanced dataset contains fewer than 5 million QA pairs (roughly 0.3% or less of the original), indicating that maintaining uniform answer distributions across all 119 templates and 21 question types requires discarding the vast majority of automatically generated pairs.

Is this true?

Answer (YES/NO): NO